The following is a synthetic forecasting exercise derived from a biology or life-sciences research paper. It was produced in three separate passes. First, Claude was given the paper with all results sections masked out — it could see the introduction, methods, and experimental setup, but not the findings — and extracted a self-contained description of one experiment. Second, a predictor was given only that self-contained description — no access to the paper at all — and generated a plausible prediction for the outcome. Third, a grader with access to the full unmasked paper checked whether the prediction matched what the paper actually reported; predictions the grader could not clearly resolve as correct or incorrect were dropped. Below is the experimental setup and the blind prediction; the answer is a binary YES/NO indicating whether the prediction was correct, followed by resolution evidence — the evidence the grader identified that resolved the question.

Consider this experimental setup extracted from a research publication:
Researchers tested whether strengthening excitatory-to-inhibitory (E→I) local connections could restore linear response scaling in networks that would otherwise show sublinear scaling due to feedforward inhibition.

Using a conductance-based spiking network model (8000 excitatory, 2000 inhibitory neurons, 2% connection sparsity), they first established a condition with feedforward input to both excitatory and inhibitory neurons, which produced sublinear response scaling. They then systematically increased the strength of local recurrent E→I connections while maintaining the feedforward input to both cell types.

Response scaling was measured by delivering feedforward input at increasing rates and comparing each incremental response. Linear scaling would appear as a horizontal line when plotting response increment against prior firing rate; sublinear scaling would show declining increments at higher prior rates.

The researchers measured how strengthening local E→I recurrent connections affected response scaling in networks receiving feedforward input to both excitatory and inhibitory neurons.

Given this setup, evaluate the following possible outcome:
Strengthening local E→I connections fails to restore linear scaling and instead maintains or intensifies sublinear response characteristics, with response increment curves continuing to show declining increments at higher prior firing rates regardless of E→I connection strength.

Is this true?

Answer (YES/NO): NO